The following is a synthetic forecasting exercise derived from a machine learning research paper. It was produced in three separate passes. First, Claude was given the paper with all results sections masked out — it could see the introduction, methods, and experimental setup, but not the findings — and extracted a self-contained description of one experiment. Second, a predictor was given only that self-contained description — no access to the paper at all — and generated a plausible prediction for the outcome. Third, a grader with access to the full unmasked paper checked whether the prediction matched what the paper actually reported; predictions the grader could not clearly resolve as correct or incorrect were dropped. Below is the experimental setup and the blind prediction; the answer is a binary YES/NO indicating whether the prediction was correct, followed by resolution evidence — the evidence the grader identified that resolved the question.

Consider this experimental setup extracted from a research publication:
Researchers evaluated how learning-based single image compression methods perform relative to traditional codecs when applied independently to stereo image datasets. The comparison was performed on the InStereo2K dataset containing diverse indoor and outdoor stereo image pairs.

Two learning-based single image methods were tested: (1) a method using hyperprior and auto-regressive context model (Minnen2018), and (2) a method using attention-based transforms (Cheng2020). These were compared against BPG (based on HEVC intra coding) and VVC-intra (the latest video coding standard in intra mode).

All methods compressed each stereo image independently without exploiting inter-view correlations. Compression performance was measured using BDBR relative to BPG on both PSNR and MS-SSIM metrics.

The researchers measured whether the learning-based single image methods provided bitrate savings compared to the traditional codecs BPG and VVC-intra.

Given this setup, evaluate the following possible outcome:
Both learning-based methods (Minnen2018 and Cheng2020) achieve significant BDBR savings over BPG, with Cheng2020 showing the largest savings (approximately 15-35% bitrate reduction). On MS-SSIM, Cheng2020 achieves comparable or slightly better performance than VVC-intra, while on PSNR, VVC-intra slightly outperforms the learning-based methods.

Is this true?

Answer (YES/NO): NO